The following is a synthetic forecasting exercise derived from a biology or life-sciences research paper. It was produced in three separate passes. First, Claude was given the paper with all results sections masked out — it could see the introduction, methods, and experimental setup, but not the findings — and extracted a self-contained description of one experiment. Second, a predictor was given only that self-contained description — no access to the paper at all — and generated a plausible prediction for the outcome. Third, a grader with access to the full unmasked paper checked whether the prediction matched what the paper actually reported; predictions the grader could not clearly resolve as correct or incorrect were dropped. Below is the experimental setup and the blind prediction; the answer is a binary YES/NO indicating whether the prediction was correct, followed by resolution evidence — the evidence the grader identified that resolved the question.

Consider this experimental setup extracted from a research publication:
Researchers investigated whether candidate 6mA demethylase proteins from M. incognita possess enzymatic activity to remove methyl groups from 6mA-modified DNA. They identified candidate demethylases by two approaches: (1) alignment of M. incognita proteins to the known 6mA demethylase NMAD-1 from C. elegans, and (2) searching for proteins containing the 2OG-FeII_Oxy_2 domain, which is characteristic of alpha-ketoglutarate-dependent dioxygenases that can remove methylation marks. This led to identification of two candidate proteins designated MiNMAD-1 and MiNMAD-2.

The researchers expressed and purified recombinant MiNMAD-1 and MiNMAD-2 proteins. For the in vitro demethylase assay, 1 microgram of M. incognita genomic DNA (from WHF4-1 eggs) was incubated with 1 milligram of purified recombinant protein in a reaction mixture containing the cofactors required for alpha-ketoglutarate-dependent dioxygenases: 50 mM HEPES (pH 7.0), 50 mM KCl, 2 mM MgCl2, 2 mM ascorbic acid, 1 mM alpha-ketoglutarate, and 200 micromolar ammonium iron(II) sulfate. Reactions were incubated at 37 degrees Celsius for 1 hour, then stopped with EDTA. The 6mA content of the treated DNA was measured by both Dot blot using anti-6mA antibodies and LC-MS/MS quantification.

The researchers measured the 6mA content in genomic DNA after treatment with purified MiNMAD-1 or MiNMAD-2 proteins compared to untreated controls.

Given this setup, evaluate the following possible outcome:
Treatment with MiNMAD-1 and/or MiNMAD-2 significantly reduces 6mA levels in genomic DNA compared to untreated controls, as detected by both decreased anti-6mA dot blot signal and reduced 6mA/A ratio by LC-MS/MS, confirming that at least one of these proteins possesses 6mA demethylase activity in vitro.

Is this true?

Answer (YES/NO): YES